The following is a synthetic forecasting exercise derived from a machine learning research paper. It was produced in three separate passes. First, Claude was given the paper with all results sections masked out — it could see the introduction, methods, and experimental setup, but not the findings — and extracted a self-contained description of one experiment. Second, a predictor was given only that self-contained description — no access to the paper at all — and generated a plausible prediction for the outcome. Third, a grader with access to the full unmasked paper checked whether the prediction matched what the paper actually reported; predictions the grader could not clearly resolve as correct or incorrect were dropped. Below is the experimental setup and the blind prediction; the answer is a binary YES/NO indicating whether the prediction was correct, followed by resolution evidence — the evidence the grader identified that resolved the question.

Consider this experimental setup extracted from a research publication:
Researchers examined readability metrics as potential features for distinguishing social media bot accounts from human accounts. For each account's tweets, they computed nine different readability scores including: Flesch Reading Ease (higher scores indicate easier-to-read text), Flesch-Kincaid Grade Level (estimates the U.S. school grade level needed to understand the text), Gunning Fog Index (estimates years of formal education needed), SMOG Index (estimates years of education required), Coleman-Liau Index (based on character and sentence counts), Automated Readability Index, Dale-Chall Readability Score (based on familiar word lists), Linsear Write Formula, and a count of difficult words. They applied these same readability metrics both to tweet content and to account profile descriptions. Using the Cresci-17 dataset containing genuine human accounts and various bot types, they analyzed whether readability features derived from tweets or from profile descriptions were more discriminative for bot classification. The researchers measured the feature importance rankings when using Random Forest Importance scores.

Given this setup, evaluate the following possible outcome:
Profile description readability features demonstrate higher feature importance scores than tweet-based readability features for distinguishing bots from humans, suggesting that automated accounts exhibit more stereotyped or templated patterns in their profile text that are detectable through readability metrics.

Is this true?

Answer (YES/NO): NO